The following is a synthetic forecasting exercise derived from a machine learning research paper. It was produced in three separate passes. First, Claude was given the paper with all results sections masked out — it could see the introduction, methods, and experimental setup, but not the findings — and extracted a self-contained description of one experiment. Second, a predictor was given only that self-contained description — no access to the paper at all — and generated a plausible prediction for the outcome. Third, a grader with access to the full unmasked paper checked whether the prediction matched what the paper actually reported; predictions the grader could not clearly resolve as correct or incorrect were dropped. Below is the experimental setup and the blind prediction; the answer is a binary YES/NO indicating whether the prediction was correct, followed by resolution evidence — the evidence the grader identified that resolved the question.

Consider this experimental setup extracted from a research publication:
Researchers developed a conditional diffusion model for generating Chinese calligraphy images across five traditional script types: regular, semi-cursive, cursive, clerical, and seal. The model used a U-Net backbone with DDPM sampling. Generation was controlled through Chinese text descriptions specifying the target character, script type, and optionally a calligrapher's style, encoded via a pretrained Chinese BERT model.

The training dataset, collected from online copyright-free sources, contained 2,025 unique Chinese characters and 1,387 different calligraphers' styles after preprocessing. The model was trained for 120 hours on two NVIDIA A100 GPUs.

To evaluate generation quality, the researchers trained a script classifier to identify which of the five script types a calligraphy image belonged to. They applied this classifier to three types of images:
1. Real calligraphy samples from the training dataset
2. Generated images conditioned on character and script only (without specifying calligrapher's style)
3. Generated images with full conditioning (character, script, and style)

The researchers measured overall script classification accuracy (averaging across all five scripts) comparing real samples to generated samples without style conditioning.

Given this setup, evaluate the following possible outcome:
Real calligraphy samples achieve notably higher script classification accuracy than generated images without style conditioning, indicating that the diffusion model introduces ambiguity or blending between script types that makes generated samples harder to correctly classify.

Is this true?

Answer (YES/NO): NO